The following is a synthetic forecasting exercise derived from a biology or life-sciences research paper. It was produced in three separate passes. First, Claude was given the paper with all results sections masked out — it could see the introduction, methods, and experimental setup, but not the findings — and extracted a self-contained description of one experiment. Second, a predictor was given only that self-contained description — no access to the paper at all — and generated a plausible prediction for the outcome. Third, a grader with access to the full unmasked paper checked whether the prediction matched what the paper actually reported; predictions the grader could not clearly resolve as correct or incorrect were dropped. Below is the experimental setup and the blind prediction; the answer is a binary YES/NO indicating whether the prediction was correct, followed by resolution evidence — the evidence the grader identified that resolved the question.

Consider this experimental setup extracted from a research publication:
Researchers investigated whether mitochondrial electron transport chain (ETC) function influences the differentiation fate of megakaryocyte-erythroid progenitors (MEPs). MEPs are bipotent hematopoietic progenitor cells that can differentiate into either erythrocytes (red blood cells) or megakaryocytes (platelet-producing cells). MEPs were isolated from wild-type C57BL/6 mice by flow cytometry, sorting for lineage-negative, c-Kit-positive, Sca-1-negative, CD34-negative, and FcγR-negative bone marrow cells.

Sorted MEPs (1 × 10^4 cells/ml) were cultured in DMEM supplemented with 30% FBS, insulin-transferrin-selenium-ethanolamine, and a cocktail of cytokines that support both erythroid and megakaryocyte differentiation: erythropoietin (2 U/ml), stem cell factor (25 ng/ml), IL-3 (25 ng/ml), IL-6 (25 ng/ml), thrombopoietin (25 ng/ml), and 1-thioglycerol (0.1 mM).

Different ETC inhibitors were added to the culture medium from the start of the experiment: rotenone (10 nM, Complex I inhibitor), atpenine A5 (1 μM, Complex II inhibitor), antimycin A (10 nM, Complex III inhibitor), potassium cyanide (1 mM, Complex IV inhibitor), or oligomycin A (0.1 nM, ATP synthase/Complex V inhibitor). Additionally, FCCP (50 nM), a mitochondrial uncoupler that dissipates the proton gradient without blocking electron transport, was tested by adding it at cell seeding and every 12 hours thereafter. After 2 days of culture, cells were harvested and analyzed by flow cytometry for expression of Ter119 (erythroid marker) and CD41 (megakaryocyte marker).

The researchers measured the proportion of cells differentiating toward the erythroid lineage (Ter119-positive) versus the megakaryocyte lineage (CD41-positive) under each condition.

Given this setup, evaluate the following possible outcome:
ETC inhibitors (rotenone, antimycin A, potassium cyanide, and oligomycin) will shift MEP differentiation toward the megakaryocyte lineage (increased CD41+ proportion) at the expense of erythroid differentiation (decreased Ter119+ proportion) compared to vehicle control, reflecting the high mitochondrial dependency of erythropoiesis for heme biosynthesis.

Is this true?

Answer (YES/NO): NO